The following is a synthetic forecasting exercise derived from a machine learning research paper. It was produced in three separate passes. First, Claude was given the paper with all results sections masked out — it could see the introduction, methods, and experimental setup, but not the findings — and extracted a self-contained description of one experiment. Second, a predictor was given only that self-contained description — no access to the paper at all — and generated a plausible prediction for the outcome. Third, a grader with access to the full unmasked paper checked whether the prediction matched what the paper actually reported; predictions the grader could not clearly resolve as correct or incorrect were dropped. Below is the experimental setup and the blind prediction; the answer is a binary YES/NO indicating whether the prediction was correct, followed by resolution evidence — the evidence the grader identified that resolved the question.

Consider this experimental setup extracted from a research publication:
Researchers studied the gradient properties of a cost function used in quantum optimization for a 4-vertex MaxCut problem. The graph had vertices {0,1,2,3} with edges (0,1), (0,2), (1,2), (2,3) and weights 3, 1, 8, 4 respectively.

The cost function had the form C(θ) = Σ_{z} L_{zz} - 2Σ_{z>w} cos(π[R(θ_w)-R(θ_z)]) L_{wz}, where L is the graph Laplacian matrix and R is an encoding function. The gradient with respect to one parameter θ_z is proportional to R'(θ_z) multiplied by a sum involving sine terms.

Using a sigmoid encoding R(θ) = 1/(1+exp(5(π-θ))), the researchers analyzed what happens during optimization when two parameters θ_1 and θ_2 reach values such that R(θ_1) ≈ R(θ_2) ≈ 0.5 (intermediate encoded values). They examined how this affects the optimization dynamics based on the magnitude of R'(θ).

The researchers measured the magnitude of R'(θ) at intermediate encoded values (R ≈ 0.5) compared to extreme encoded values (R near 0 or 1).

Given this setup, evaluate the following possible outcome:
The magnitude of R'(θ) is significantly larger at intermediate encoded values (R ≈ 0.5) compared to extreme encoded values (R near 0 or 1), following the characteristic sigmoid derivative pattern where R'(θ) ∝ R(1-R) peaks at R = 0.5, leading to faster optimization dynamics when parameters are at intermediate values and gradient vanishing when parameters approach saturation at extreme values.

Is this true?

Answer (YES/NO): YES